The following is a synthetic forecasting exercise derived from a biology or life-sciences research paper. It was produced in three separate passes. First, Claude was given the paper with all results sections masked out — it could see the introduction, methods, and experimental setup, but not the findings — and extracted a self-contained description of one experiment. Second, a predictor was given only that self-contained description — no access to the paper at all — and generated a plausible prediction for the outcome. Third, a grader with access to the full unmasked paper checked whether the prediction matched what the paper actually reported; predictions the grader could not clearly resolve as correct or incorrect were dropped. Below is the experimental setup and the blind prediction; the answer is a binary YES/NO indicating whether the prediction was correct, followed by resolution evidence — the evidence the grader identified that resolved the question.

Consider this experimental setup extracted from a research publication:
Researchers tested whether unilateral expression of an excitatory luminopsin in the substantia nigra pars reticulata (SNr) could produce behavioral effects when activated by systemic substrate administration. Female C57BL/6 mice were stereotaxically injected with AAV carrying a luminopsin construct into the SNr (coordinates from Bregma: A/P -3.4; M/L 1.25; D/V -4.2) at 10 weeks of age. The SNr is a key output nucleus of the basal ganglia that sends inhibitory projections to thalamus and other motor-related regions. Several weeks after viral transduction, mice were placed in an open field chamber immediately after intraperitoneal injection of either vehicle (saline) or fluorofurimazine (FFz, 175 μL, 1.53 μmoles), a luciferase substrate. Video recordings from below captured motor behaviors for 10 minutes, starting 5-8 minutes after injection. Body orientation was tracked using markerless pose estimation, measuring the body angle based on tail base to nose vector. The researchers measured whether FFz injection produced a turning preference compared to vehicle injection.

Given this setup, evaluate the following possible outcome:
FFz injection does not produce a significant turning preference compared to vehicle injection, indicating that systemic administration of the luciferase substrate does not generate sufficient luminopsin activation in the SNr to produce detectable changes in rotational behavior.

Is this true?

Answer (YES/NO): NO